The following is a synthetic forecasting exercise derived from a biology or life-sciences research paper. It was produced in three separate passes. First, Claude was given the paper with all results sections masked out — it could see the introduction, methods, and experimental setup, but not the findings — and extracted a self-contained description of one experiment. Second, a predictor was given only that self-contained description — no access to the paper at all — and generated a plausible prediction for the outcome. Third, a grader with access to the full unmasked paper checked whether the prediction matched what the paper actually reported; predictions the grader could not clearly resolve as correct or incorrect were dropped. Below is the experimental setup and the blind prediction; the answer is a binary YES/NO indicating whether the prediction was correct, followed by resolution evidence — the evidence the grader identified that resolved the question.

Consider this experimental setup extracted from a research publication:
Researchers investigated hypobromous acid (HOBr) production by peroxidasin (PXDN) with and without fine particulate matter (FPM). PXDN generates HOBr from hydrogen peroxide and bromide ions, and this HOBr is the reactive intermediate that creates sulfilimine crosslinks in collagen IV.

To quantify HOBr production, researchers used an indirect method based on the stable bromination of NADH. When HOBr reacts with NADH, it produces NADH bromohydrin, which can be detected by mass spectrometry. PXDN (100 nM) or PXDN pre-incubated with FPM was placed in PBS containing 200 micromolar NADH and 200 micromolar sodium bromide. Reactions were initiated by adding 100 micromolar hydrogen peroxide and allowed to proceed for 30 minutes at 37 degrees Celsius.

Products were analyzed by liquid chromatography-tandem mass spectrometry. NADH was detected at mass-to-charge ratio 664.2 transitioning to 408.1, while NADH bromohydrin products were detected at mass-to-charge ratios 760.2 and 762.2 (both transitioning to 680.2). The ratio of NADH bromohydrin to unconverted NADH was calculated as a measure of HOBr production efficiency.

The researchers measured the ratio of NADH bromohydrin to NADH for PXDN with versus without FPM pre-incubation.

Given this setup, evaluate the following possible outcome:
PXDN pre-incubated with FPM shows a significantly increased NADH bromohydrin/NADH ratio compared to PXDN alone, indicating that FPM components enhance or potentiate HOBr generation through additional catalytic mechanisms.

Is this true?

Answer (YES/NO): NO